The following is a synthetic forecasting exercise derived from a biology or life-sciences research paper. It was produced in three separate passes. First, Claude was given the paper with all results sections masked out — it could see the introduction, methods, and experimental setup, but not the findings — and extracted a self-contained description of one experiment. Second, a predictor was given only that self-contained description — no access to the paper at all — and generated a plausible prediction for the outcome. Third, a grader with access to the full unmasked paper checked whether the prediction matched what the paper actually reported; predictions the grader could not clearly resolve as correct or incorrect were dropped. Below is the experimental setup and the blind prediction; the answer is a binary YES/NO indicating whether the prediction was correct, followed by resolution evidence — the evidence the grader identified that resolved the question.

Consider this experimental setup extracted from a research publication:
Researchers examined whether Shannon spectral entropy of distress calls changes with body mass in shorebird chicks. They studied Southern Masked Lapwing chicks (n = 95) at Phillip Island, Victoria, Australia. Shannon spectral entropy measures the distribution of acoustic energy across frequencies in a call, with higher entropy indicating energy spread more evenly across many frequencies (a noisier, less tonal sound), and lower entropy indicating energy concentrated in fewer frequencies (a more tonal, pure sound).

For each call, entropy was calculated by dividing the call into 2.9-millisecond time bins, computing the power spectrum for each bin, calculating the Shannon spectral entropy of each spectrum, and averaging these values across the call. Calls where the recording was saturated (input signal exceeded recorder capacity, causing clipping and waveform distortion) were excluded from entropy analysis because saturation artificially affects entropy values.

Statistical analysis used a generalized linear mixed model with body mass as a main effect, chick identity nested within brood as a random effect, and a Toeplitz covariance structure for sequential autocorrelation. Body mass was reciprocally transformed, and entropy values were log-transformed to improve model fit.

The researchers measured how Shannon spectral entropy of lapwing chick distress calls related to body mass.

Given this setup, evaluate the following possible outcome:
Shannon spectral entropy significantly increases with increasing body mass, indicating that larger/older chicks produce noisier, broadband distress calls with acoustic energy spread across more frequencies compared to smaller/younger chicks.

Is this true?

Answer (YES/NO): NO